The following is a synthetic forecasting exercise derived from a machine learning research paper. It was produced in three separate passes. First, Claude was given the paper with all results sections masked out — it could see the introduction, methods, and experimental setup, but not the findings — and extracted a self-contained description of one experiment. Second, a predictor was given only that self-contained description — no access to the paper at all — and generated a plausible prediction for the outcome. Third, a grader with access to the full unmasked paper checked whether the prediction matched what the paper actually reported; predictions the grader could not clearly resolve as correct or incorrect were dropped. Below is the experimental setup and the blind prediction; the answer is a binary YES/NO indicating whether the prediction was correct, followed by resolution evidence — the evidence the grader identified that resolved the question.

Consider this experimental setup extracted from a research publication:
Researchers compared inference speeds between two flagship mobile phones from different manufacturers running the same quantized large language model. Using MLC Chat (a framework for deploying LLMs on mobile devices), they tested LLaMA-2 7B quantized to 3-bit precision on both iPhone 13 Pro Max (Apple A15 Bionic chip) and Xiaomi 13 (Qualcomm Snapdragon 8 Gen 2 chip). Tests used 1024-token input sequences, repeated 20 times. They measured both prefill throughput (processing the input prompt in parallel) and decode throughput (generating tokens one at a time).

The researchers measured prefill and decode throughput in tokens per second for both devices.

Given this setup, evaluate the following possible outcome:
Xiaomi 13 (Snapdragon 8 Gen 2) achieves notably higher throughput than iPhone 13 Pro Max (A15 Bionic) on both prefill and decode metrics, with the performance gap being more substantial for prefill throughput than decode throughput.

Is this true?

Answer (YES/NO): NO